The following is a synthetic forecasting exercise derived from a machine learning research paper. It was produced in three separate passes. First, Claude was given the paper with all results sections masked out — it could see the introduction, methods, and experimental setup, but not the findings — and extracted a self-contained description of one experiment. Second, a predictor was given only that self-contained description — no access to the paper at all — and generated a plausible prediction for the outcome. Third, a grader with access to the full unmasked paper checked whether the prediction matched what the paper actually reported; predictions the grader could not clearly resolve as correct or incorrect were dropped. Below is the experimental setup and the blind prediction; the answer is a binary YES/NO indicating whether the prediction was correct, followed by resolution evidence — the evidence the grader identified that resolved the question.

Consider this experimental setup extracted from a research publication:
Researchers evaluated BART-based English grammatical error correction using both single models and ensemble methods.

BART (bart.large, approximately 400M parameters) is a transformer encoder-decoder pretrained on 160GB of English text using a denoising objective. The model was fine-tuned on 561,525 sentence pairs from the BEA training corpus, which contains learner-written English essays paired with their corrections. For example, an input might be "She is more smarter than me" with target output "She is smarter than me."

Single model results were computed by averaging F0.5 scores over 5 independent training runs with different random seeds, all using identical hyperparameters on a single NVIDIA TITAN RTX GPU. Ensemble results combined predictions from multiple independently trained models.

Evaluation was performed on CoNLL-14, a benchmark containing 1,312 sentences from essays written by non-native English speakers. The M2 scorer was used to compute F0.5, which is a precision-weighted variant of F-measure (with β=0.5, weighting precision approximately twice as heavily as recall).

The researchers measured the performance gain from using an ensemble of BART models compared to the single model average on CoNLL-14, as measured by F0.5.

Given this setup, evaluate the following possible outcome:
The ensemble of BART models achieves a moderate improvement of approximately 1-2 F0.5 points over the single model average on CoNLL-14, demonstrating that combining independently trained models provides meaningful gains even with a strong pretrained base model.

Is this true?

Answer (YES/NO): NO